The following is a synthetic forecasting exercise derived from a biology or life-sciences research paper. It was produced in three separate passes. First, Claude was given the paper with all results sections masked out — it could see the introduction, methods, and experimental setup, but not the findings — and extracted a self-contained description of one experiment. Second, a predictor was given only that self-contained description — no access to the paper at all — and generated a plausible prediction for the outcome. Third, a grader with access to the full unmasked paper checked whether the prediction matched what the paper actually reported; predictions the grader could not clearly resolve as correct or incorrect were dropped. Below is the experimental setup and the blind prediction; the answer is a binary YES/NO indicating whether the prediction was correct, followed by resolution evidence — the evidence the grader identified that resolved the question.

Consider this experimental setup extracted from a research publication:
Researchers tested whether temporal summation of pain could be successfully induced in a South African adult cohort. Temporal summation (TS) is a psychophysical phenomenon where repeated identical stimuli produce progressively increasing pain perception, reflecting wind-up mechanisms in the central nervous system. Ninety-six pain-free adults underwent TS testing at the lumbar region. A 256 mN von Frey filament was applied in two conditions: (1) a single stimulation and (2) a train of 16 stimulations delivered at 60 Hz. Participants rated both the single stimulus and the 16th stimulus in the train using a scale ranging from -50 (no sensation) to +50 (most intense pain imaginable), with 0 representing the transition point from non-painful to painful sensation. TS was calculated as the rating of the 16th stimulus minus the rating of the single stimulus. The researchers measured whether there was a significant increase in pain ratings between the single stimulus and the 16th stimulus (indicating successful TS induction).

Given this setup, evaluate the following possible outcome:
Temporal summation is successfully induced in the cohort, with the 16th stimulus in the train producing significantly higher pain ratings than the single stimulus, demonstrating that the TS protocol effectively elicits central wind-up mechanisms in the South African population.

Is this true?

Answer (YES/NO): YES